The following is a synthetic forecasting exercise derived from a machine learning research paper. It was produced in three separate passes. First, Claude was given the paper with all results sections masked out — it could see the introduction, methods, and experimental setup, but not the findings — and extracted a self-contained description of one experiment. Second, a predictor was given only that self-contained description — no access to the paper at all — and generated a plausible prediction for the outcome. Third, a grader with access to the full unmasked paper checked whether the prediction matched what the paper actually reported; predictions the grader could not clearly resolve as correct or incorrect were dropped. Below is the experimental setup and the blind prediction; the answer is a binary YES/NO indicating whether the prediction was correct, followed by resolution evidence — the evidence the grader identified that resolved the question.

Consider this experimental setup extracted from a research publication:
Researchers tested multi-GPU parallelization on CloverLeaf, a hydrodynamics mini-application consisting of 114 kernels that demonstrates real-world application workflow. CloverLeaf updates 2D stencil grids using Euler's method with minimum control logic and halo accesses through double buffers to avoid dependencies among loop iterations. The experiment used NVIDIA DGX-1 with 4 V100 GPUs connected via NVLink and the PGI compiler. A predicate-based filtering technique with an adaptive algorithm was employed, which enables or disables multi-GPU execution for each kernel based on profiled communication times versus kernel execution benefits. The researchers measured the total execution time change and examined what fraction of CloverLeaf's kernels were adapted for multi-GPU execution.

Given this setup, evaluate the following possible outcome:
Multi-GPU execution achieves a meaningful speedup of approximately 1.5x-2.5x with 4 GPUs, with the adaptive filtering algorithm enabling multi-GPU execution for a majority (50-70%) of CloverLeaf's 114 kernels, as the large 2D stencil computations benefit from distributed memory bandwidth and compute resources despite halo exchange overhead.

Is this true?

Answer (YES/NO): NO